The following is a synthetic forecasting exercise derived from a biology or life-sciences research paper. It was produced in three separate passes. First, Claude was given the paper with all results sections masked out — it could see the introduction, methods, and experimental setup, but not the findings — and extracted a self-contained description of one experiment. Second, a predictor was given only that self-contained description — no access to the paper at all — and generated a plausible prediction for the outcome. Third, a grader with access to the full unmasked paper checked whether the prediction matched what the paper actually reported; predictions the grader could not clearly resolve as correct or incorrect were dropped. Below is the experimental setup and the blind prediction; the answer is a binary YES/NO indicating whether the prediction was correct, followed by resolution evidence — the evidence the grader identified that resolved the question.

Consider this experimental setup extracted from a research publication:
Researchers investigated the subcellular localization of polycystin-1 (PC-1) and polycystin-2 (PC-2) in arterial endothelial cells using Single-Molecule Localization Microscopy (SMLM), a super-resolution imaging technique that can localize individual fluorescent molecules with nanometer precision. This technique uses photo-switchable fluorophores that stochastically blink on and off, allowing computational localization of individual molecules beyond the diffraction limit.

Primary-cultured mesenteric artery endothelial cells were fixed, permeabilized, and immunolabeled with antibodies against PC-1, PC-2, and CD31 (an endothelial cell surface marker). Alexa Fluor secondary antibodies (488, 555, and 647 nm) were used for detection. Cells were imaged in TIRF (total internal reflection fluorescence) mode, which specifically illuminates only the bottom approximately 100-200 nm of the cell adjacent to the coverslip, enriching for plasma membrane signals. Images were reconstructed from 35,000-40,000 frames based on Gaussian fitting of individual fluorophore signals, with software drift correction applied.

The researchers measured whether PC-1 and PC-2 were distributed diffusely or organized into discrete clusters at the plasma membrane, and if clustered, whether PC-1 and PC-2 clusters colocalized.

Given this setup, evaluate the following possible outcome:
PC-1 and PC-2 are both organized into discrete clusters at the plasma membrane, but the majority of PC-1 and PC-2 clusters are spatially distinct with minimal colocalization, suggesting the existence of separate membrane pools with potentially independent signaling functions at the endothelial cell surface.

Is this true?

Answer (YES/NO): NO